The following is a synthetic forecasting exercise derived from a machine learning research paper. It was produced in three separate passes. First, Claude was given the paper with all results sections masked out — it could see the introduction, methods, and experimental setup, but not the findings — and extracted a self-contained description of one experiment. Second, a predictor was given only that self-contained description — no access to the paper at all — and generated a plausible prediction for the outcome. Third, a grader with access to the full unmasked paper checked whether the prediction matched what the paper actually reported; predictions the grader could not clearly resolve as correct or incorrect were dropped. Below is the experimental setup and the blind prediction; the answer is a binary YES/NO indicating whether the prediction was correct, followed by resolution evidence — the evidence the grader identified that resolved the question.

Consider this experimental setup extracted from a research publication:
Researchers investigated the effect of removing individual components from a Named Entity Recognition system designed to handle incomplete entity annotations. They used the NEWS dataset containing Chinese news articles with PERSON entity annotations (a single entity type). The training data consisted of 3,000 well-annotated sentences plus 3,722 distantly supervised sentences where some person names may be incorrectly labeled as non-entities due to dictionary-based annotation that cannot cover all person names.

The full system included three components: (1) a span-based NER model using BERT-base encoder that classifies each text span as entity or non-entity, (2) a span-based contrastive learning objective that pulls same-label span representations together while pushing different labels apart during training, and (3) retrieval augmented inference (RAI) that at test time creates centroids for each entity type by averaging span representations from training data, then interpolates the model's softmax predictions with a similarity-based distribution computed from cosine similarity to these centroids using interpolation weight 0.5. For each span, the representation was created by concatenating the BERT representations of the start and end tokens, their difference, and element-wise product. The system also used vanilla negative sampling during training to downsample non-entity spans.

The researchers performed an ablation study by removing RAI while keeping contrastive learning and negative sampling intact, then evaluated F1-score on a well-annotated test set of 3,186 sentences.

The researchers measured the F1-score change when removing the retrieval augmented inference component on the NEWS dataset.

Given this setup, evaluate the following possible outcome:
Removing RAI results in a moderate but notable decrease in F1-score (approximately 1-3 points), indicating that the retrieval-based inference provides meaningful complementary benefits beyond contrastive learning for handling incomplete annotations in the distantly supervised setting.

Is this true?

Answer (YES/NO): YES